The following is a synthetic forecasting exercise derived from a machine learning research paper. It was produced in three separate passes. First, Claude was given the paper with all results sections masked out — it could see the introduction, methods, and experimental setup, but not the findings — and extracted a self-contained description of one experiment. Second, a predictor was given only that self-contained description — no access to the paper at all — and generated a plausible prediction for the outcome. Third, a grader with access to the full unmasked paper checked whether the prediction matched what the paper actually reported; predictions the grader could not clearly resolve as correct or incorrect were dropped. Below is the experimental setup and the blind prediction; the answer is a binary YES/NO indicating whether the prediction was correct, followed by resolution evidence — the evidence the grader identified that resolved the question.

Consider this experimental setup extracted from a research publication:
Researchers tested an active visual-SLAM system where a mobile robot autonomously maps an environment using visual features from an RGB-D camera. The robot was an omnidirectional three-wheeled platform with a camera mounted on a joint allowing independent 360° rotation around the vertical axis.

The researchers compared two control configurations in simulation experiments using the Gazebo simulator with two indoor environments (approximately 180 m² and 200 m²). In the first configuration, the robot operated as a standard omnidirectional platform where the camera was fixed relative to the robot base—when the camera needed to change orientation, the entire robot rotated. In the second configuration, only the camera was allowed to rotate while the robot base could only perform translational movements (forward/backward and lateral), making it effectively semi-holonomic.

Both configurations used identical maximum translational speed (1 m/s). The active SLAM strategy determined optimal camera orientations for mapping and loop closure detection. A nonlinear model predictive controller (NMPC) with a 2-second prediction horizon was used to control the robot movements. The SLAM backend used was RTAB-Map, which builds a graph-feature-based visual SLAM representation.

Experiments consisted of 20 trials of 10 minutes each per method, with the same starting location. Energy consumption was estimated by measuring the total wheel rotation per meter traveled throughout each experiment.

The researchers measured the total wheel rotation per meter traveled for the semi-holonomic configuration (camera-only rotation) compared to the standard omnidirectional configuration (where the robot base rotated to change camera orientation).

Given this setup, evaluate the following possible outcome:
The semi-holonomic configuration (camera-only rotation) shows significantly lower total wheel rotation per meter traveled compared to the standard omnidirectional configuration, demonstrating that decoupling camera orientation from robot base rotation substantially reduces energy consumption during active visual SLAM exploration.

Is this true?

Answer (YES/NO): YES